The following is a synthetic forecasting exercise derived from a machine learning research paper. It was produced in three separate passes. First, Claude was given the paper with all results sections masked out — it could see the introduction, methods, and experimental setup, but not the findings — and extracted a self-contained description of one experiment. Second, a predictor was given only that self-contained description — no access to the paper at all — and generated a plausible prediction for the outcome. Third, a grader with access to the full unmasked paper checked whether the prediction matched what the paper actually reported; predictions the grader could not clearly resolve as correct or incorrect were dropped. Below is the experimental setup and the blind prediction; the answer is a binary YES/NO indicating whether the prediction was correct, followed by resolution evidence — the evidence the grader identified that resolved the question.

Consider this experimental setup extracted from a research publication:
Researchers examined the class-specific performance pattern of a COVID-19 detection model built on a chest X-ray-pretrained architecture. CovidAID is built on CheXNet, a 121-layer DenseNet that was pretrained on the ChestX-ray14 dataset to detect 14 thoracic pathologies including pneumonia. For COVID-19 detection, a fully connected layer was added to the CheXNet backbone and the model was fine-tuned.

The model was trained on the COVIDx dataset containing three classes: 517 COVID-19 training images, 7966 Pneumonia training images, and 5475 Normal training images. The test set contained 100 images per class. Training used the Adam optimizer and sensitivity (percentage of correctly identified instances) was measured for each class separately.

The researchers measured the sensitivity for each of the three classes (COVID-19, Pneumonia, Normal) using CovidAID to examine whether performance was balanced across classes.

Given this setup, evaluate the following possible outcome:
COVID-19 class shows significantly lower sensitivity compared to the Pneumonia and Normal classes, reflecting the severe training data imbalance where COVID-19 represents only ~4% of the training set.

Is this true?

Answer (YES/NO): NO